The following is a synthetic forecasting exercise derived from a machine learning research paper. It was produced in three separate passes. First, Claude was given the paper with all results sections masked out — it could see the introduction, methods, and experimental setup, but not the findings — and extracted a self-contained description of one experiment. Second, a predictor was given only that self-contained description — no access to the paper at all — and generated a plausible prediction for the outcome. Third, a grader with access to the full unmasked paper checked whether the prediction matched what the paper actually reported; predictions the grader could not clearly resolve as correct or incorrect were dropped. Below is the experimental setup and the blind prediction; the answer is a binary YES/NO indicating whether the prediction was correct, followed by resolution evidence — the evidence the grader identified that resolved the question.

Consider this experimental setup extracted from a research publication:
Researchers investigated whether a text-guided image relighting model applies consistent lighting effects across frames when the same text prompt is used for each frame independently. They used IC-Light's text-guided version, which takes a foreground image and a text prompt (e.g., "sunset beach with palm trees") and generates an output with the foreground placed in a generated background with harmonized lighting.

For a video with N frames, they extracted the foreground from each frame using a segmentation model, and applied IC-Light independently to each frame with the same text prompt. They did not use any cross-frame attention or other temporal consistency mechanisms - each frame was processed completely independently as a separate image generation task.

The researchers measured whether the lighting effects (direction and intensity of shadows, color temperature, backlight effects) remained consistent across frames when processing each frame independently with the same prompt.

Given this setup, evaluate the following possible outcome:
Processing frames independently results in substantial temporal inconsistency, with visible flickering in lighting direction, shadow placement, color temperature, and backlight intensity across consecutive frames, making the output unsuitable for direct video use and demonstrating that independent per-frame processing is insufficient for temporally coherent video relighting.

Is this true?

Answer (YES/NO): NO